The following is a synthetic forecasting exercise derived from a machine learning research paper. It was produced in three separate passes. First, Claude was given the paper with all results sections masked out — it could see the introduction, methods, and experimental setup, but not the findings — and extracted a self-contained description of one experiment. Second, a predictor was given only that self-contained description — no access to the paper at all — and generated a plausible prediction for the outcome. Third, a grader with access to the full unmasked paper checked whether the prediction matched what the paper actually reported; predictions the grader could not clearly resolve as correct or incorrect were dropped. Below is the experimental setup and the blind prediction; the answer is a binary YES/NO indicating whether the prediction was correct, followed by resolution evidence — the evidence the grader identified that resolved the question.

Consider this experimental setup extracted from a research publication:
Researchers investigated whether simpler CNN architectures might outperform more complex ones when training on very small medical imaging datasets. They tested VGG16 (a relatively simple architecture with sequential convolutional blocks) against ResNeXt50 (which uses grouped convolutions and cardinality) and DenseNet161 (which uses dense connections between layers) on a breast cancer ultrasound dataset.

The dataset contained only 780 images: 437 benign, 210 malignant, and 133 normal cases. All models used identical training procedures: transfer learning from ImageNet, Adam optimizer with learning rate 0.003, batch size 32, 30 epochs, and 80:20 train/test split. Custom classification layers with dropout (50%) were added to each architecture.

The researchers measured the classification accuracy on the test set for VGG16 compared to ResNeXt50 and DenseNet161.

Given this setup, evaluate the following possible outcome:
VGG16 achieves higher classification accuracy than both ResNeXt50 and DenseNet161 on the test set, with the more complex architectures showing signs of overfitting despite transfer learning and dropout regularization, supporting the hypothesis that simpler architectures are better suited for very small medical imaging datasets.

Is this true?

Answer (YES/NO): NO